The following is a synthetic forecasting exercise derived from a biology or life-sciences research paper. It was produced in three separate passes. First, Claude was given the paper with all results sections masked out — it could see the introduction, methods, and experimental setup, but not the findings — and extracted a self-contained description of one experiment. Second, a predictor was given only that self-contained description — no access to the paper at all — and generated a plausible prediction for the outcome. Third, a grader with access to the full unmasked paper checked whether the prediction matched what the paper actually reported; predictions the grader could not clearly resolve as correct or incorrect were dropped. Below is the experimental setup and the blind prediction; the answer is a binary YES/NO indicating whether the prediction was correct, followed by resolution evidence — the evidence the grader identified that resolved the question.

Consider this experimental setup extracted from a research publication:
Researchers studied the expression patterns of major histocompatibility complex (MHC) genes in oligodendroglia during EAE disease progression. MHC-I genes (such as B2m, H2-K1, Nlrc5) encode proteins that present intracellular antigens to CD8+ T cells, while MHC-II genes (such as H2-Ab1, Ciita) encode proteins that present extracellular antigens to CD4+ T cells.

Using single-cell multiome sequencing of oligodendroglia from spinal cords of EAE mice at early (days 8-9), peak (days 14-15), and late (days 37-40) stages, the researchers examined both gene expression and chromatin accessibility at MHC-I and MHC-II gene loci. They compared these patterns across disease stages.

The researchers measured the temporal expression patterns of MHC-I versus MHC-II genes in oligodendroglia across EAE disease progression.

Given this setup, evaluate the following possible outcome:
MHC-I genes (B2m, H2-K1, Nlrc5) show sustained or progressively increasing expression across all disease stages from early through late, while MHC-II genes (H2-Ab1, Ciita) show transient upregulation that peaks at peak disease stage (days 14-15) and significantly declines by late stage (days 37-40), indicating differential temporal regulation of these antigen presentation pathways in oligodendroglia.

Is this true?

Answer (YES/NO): YES